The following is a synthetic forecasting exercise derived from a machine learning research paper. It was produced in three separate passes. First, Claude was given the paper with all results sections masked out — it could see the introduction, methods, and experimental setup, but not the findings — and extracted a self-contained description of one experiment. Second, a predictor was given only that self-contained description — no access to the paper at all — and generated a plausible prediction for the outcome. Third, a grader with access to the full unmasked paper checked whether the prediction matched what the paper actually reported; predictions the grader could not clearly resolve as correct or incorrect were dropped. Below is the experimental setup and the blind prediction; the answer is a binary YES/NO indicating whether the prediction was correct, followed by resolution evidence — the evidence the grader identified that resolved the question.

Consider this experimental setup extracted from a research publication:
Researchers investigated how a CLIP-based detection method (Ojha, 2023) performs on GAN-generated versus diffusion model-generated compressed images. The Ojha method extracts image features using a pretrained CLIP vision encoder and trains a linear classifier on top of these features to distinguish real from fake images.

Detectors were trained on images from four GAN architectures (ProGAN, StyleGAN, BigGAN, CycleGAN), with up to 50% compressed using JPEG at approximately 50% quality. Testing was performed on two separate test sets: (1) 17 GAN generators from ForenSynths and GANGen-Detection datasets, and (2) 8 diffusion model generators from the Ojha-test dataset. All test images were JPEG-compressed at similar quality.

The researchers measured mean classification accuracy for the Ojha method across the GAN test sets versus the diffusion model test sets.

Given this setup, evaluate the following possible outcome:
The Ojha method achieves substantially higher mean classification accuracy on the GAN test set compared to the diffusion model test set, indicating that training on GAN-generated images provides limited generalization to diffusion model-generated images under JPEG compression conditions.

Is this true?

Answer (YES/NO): NO